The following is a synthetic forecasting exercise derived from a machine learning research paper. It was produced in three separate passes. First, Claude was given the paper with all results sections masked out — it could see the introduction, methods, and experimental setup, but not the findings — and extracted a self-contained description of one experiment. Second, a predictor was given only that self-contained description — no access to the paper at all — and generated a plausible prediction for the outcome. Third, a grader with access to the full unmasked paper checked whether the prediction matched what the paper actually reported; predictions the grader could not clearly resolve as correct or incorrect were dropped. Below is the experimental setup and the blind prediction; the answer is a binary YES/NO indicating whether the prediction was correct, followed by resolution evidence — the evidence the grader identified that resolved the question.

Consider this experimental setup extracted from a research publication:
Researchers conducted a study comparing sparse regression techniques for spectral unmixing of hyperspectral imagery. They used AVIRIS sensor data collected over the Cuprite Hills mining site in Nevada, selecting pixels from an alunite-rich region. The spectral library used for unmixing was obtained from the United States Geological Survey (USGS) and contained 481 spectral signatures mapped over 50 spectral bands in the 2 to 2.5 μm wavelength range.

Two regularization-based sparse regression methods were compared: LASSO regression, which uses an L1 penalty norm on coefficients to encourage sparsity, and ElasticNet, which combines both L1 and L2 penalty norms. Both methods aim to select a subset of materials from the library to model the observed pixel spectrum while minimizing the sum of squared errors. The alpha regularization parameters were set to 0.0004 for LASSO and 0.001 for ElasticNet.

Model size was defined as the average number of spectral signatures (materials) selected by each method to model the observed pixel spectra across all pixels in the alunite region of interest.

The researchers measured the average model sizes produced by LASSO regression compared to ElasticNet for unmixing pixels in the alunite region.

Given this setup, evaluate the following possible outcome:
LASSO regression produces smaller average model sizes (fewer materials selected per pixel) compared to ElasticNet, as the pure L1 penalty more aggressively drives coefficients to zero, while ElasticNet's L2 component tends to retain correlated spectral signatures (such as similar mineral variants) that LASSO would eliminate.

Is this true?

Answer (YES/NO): YES